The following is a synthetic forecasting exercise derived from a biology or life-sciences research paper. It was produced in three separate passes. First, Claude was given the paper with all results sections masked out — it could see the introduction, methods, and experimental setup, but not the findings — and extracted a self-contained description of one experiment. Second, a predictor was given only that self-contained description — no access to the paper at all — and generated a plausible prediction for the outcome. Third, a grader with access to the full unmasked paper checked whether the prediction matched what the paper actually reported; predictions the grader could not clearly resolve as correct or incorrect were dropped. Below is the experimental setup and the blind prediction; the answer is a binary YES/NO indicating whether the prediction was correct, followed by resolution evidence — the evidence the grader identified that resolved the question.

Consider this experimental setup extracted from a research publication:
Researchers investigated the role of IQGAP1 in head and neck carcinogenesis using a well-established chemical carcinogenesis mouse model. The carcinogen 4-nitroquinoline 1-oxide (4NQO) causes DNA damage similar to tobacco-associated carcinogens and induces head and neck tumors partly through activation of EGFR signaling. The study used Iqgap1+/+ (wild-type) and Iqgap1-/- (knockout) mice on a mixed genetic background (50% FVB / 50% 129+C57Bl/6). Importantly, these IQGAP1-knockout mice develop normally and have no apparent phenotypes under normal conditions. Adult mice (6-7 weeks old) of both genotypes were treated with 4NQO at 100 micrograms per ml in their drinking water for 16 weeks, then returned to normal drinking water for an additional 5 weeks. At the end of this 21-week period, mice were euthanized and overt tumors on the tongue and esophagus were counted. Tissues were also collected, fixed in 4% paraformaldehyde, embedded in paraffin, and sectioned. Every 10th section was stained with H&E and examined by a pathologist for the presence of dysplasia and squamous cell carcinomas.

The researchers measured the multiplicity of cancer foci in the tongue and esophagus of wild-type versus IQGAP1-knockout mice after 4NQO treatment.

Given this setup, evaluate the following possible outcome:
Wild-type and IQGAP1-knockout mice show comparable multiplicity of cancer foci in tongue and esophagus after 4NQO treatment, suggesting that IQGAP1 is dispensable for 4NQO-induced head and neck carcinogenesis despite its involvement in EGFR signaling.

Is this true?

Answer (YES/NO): NO